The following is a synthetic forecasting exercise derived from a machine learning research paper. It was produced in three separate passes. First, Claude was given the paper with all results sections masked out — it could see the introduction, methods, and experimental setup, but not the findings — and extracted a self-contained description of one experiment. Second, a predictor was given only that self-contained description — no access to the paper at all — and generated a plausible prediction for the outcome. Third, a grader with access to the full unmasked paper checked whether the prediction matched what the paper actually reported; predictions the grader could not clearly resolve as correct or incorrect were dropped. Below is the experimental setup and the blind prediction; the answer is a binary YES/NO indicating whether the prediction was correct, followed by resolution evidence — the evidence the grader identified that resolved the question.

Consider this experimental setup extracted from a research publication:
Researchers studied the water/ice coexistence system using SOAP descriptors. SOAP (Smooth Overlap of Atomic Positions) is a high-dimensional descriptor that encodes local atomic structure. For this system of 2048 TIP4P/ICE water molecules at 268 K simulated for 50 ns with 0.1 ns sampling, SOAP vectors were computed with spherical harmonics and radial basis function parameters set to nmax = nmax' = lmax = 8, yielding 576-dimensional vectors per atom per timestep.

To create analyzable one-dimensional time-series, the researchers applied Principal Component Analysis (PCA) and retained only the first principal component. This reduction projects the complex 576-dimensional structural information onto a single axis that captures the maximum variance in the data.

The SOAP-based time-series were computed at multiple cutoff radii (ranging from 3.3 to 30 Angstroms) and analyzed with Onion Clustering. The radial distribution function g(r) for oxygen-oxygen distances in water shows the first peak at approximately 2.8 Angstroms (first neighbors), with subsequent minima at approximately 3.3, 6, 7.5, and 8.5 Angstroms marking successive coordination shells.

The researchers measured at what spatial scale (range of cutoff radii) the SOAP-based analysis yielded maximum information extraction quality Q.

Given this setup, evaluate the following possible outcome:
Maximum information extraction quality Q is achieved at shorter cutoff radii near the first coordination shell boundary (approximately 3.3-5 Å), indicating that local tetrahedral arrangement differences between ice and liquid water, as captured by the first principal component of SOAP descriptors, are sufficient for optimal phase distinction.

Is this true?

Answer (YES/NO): NO